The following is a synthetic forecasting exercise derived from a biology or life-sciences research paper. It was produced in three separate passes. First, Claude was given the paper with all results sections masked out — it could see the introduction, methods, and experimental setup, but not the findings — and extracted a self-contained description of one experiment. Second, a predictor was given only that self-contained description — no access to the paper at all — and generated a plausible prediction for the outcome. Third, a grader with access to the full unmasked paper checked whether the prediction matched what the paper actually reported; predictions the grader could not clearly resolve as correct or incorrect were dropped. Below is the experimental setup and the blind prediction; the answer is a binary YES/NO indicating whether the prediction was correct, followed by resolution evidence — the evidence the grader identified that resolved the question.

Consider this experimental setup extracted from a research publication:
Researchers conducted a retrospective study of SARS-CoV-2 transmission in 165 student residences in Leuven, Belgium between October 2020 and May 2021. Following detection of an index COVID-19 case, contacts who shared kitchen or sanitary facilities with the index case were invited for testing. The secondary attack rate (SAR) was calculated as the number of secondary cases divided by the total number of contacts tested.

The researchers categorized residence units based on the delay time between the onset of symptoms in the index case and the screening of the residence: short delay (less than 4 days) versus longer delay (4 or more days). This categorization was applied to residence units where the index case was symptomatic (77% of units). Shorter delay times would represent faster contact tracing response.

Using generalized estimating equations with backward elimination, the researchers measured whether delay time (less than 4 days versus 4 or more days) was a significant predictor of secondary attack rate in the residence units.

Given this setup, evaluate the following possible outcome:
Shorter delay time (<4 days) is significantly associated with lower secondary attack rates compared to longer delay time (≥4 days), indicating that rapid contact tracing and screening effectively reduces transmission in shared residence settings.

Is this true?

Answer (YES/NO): NO